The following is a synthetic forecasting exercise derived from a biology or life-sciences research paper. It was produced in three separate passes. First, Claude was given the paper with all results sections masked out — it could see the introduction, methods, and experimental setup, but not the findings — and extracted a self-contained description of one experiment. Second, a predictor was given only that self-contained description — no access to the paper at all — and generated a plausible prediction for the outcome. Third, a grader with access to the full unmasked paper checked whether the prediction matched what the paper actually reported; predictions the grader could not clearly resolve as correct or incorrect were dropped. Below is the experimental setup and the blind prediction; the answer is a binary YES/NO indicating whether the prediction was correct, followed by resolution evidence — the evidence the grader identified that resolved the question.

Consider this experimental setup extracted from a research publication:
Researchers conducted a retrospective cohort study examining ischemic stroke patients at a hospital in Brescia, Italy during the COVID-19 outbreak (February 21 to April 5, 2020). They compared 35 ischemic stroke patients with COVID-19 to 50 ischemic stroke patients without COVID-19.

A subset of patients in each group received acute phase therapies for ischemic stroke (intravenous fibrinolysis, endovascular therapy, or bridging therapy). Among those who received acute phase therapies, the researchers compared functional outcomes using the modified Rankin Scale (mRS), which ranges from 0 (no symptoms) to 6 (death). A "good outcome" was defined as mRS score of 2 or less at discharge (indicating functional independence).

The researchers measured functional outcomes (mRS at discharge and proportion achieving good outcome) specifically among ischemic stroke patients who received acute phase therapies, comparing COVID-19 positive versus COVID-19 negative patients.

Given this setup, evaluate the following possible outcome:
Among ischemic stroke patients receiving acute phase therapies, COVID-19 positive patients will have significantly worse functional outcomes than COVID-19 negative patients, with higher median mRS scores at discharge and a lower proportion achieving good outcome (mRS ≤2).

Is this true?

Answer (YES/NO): YES